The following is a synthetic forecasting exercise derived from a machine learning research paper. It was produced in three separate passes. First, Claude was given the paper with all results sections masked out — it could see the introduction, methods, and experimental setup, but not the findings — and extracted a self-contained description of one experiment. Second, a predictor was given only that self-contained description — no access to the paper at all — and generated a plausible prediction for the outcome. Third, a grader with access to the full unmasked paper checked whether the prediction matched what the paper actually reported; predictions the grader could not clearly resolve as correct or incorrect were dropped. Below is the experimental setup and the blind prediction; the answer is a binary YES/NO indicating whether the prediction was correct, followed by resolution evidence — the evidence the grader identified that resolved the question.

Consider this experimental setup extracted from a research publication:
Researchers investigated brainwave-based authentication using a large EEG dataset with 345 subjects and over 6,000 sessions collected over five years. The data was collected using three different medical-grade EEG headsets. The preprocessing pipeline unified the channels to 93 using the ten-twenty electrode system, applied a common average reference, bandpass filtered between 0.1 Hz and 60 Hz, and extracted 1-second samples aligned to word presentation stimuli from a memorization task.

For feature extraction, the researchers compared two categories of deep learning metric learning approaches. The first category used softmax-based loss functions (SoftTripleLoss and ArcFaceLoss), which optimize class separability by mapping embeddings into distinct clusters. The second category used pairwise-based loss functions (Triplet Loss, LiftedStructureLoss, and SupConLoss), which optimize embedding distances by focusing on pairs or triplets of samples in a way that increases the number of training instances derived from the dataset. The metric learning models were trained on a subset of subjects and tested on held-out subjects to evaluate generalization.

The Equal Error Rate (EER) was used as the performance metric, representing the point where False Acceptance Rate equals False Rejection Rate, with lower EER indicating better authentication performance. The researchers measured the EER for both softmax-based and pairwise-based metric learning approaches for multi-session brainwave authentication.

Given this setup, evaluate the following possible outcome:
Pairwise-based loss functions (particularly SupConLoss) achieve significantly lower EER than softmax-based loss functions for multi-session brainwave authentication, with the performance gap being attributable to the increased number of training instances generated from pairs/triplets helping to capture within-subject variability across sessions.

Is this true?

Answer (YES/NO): NO